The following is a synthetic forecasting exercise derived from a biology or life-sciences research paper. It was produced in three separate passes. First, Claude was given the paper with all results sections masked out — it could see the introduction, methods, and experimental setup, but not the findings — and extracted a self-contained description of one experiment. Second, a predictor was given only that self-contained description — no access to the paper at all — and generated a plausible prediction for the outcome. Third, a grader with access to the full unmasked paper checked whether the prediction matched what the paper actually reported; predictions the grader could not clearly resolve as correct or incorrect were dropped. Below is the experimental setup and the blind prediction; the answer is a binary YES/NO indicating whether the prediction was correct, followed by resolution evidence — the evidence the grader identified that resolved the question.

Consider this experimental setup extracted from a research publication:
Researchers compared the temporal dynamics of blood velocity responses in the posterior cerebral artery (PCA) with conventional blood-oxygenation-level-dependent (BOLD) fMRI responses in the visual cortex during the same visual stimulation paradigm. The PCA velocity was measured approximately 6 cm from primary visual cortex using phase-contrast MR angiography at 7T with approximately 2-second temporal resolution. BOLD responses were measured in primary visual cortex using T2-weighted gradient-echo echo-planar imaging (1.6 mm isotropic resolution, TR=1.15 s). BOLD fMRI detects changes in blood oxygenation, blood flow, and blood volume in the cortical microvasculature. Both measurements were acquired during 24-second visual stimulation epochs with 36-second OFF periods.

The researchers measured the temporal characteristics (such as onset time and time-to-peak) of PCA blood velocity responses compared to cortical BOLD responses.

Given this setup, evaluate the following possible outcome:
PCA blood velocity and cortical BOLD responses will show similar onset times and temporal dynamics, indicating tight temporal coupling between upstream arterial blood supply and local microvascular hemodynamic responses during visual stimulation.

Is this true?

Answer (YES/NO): YES